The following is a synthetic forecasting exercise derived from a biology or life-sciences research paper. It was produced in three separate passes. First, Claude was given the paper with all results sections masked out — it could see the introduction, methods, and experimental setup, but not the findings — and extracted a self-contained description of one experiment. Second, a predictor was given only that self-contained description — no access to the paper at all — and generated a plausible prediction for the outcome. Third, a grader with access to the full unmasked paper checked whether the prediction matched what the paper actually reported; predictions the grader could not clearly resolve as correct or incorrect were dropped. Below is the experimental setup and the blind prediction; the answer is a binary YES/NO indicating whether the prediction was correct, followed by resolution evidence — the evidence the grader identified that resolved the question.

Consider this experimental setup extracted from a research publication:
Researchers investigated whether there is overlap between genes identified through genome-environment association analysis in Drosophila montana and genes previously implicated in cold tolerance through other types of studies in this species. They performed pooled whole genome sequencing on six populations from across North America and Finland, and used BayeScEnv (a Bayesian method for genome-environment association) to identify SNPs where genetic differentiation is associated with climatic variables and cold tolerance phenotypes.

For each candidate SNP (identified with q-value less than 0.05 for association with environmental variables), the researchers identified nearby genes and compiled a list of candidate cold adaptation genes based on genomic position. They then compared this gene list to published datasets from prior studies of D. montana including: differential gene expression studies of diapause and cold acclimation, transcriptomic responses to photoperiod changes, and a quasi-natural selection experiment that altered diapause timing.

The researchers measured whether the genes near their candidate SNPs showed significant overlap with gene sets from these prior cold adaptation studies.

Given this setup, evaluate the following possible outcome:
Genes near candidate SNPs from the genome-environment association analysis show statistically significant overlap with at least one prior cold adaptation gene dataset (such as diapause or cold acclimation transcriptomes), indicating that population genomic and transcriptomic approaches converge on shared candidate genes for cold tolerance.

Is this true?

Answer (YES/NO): YES